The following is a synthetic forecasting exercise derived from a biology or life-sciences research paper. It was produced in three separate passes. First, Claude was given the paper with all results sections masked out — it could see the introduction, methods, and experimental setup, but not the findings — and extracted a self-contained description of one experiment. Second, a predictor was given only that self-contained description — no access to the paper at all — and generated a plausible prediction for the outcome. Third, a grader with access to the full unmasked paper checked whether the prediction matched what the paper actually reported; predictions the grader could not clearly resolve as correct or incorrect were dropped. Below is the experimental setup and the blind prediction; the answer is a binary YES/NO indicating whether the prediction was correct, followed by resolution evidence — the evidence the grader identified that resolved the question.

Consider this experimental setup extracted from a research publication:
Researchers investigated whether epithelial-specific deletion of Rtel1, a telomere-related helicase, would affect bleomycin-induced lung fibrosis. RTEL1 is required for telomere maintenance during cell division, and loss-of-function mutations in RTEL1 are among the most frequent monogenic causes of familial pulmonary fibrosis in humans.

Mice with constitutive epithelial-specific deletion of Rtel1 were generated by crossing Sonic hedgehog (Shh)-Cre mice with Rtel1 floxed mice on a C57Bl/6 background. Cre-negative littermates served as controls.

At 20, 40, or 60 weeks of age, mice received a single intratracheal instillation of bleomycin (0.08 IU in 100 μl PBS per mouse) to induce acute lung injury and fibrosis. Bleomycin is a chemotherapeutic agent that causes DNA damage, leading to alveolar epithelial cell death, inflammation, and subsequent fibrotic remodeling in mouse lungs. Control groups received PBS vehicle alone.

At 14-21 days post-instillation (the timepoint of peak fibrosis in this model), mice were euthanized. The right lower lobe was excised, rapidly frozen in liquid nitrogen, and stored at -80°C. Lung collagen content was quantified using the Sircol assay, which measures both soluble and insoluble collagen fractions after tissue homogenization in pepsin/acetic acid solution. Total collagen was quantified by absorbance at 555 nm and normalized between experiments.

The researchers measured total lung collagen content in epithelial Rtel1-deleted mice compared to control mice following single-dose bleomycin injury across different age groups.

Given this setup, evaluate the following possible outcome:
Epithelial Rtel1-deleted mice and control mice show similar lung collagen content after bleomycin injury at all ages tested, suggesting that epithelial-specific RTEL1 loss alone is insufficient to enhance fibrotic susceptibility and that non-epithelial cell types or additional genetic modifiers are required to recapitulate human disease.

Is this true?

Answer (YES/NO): YES